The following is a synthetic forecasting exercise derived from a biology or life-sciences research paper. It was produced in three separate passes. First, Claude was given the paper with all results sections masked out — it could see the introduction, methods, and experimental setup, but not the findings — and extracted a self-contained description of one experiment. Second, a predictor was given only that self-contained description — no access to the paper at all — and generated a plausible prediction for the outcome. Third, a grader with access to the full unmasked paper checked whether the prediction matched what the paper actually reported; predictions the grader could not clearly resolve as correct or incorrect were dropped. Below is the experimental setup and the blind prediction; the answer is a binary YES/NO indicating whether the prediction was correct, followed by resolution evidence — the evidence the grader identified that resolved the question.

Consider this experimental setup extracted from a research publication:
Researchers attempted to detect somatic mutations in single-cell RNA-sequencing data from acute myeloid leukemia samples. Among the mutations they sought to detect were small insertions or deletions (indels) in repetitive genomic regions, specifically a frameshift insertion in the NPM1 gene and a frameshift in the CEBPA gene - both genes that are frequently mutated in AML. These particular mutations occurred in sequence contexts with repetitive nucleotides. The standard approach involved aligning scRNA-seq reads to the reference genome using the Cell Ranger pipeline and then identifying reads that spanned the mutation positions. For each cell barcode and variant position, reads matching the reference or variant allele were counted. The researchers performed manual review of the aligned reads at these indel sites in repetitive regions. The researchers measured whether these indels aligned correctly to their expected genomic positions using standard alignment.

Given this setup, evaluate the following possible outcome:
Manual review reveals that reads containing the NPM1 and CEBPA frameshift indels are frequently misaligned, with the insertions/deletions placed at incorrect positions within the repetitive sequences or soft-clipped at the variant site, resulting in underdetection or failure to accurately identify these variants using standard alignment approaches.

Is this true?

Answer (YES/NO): YES